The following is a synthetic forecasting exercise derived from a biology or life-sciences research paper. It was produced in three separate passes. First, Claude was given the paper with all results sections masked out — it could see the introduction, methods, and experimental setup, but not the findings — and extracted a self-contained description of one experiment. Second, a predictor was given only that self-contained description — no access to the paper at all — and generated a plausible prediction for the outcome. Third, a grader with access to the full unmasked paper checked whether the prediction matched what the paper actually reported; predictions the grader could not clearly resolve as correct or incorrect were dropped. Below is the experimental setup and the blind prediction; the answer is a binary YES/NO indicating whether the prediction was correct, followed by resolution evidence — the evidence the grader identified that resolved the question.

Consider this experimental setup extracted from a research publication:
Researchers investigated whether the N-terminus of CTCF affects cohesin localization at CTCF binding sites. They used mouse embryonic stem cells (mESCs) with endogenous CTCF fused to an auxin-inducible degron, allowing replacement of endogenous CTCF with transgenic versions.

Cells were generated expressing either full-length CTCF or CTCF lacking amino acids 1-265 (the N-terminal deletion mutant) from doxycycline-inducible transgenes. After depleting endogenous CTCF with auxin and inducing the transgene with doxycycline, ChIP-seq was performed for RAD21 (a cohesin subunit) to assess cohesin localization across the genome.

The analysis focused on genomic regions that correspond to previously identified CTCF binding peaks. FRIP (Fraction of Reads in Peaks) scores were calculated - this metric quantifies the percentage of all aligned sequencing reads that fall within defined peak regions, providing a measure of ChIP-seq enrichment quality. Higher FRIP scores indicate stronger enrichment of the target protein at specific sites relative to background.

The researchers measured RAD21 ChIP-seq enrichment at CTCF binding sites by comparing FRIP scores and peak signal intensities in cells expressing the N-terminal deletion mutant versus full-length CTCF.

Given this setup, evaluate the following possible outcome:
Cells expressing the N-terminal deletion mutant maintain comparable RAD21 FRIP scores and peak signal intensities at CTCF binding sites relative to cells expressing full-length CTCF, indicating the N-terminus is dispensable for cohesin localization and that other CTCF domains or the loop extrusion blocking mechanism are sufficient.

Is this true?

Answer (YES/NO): NO